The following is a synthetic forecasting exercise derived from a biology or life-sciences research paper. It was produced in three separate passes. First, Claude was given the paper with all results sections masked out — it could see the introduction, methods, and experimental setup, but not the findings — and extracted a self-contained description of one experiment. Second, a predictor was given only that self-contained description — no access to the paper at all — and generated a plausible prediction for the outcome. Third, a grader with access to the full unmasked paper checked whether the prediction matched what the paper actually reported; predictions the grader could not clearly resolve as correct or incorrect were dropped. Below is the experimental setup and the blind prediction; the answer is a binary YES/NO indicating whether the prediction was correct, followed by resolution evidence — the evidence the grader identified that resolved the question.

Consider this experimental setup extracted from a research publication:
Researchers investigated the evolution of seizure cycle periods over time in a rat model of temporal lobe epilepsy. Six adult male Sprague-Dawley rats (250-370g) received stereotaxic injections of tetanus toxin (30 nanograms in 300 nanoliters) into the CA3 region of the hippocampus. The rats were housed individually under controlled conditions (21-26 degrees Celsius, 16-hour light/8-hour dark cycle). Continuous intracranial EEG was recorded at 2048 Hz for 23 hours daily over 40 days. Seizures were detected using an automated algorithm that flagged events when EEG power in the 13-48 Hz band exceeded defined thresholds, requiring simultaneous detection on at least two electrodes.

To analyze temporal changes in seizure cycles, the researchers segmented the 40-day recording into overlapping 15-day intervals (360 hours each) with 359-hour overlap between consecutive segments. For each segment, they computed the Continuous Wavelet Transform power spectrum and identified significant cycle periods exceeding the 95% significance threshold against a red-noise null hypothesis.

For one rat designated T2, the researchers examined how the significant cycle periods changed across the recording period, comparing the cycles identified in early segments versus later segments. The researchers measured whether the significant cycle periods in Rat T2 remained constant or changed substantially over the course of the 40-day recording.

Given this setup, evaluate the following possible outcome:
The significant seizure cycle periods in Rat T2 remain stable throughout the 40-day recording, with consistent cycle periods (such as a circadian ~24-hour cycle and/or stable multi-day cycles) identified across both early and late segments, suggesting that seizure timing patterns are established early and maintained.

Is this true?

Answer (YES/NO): NO